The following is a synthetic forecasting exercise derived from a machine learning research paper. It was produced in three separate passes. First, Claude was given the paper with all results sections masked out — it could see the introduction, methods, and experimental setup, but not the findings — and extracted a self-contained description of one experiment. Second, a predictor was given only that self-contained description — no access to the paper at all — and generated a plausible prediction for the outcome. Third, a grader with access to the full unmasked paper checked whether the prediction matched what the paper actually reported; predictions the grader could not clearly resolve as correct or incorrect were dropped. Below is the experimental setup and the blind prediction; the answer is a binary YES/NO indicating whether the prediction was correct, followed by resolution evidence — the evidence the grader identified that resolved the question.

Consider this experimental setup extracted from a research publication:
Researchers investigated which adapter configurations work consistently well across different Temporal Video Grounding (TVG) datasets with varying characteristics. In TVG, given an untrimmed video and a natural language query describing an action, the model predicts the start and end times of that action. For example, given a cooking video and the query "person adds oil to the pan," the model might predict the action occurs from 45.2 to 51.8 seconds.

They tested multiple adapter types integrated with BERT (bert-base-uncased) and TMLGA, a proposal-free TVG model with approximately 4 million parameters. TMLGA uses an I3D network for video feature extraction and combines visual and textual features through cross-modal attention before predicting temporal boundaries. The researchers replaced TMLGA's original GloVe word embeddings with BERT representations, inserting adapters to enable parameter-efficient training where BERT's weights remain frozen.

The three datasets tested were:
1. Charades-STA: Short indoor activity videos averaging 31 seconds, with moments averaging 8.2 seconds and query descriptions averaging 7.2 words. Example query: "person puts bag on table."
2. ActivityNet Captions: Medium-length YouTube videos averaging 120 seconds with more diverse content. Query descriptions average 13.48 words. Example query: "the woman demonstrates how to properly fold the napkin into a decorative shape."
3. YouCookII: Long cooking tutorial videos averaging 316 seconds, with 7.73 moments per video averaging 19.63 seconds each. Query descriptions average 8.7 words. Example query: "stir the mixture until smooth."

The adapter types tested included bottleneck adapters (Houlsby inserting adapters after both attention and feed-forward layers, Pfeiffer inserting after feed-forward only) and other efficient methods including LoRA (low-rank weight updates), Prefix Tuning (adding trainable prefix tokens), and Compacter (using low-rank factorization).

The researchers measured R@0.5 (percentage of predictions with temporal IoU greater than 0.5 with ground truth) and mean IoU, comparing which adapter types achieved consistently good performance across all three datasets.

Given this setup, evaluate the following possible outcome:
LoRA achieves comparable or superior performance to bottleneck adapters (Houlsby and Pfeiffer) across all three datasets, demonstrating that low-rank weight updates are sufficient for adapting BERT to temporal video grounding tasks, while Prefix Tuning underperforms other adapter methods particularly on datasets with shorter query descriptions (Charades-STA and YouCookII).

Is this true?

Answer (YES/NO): NO